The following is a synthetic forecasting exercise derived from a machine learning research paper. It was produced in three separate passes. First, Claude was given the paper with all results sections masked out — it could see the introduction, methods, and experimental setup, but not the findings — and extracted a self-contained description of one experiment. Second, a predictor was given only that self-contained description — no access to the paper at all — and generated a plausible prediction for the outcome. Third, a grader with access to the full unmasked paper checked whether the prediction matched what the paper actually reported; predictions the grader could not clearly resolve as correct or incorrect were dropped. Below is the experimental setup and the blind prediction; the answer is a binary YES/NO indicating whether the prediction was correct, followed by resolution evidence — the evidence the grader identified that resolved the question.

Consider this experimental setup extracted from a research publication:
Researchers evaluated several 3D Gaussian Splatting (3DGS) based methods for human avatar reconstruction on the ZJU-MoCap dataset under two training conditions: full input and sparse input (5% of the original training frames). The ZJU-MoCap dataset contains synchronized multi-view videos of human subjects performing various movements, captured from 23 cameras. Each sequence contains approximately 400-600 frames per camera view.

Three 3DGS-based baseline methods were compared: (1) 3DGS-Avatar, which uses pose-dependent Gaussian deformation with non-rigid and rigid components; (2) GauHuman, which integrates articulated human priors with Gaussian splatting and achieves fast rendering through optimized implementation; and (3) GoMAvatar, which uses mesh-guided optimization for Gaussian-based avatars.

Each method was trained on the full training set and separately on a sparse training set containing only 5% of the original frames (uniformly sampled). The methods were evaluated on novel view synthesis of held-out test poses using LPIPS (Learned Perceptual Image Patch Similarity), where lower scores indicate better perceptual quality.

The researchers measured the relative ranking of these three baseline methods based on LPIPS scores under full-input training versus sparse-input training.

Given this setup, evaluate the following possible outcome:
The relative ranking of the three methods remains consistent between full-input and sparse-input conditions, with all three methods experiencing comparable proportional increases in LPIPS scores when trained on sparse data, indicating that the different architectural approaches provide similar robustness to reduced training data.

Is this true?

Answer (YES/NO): NO